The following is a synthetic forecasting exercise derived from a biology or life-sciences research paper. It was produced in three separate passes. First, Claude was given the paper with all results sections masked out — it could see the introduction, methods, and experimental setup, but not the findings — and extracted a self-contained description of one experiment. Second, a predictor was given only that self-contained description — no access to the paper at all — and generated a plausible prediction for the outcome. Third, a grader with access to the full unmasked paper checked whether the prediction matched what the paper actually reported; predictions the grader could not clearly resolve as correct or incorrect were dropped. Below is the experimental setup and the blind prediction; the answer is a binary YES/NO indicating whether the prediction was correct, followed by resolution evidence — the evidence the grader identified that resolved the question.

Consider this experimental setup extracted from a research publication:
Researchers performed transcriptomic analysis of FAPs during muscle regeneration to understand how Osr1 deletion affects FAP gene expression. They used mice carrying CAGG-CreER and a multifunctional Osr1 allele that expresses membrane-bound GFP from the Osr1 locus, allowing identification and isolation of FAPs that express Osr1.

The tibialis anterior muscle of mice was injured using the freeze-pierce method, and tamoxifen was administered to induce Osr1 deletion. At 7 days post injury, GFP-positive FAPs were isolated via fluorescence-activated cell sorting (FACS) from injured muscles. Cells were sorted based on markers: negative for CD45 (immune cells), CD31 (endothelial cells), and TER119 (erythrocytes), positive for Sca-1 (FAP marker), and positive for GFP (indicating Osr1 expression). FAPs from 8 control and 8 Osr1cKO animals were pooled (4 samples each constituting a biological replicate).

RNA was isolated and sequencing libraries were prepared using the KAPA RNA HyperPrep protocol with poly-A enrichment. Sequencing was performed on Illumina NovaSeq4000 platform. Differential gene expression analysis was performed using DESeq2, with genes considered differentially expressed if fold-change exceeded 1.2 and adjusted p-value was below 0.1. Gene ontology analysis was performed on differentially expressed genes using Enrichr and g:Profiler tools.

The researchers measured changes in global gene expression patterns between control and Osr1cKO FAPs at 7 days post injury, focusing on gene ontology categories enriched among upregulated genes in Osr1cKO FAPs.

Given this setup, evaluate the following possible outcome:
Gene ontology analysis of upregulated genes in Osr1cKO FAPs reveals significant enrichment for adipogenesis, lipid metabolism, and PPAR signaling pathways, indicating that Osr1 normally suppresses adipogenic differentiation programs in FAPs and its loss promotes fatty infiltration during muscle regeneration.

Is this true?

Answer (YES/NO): NO